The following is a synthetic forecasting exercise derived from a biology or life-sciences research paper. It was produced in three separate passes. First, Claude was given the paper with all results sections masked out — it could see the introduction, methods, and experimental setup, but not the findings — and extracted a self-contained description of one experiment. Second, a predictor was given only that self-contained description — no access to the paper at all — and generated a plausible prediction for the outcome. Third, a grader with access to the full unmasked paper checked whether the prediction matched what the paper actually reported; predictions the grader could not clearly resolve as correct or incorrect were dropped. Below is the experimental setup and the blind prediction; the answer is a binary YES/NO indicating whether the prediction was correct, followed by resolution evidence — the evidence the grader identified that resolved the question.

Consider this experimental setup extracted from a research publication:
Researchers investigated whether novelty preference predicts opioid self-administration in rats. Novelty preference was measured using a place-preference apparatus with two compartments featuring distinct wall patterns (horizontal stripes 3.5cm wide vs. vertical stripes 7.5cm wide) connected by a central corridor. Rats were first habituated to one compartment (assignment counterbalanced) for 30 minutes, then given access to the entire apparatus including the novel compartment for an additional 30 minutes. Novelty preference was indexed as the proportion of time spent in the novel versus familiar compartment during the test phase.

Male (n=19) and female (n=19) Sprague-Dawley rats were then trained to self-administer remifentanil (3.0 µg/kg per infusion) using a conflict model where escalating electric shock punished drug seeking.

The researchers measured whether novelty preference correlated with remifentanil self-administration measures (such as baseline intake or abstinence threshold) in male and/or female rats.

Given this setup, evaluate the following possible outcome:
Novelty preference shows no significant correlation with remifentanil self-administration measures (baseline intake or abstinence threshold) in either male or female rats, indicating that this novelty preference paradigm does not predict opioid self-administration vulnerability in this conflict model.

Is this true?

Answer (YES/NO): YES